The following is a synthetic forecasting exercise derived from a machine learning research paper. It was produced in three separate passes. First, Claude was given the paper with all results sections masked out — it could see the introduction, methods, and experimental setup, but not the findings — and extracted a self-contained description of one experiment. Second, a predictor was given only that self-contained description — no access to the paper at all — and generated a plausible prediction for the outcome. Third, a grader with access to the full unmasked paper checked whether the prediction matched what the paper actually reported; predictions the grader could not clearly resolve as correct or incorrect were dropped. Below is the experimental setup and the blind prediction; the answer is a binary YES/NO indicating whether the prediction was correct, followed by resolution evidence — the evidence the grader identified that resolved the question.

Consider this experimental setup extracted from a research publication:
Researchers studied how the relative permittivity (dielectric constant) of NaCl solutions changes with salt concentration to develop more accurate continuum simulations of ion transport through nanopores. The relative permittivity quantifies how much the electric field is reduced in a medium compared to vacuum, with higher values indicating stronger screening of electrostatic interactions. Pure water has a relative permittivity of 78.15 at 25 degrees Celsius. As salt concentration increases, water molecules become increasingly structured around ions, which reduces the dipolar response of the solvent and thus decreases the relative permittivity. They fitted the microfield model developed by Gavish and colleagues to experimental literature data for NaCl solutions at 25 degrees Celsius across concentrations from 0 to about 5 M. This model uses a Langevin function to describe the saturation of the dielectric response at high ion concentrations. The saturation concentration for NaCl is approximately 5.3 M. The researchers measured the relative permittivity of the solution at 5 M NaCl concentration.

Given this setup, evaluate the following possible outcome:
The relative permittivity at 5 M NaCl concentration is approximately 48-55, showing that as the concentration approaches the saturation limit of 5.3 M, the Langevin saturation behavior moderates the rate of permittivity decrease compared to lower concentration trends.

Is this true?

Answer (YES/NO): NO